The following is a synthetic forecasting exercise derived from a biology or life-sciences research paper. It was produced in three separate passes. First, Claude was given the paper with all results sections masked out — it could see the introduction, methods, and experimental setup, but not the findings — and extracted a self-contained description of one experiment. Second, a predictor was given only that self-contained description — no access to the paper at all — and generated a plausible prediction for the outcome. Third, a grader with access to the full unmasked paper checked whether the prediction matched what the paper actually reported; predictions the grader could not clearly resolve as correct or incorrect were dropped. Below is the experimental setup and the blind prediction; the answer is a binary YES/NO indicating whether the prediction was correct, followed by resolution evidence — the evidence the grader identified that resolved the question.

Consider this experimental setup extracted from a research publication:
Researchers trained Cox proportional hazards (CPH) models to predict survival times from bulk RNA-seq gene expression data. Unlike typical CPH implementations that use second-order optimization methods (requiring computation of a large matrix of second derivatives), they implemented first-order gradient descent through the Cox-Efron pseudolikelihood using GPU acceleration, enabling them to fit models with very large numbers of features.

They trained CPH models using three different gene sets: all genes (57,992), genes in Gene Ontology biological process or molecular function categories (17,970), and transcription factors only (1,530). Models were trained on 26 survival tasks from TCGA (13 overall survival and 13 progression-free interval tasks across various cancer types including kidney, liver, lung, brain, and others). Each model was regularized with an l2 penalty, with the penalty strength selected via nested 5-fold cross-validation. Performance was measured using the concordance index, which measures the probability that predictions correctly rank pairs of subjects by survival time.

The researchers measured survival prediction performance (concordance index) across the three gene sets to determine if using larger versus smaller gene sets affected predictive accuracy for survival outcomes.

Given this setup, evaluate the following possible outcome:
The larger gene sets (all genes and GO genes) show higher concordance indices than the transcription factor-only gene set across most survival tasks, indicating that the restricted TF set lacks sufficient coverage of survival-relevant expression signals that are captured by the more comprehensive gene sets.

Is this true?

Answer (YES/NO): YES